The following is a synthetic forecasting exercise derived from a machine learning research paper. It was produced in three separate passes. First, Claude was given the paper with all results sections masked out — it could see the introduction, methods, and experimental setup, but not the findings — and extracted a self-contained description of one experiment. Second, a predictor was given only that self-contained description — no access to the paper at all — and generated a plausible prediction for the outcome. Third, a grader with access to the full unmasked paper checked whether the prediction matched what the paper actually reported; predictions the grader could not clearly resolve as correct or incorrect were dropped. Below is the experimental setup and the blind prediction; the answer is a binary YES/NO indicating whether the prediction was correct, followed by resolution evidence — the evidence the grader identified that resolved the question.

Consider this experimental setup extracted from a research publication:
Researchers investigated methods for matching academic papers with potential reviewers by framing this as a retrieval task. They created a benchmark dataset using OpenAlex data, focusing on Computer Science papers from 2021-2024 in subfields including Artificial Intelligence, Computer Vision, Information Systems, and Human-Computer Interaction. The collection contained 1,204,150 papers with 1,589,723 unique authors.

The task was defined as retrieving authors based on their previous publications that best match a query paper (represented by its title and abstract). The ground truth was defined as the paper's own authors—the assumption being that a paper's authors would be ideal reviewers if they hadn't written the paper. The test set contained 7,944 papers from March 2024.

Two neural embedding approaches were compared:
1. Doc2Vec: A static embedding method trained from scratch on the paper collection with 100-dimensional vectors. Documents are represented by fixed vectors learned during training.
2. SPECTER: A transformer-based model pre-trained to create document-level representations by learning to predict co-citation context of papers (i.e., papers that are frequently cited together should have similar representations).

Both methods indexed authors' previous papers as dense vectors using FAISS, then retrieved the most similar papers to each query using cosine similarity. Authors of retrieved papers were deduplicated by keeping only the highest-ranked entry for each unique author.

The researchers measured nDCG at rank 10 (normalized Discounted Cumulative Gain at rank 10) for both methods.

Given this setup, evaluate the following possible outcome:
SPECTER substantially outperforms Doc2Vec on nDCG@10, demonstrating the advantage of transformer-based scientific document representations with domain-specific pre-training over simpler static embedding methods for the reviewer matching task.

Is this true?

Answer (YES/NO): YES